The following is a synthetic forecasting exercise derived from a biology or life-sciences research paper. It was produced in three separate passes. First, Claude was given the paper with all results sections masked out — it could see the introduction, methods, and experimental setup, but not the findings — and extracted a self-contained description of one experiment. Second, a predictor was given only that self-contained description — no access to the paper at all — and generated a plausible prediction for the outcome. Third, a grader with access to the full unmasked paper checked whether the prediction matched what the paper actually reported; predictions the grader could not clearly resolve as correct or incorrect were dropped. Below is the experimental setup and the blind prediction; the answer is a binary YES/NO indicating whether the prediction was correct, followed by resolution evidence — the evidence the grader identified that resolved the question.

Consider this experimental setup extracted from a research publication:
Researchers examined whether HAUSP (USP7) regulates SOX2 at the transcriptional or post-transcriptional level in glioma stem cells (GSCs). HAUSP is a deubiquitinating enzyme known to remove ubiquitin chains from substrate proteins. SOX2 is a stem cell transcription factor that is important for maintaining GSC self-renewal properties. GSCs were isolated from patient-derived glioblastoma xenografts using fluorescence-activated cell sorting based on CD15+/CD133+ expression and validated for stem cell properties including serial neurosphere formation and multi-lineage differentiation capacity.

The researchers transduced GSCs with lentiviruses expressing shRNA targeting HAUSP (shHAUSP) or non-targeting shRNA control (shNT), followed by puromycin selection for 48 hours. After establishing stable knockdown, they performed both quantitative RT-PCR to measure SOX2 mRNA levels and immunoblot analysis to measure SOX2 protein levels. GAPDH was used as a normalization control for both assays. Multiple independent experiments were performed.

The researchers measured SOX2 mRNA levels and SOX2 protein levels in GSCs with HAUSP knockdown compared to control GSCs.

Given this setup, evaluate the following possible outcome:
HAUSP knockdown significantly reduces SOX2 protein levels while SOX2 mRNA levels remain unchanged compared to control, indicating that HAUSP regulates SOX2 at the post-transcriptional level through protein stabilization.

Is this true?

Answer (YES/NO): YES